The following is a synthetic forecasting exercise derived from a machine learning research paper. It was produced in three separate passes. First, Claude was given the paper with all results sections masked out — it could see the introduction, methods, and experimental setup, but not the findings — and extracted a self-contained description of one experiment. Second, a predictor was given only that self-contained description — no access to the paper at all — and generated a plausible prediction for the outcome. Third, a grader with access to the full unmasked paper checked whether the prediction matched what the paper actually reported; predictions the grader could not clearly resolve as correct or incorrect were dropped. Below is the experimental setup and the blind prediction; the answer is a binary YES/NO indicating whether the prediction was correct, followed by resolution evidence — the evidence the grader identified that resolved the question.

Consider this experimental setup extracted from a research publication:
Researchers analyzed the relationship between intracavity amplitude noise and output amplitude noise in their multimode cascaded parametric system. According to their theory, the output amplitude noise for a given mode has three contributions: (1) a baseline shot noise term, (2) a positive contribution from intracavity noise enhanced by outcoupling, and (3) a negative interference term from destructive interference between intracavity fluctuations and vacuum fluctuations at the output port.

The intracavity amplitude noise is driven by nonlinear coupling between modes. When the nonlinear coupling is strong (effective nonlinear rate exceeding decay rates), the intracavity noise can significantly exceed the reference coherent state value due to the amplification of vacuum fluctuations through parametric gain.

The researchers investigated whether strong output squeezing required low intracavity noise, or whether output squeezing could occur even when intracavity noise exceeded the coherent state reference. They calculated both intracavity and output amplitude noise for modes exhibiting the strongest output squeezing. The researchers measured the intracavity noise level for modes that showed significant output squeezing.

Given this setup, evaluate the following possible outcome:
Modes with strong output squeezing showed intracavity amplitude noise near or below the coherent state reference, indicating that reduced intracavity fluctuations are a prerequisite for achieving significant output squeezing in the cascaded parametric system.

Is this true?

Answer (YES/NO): YES